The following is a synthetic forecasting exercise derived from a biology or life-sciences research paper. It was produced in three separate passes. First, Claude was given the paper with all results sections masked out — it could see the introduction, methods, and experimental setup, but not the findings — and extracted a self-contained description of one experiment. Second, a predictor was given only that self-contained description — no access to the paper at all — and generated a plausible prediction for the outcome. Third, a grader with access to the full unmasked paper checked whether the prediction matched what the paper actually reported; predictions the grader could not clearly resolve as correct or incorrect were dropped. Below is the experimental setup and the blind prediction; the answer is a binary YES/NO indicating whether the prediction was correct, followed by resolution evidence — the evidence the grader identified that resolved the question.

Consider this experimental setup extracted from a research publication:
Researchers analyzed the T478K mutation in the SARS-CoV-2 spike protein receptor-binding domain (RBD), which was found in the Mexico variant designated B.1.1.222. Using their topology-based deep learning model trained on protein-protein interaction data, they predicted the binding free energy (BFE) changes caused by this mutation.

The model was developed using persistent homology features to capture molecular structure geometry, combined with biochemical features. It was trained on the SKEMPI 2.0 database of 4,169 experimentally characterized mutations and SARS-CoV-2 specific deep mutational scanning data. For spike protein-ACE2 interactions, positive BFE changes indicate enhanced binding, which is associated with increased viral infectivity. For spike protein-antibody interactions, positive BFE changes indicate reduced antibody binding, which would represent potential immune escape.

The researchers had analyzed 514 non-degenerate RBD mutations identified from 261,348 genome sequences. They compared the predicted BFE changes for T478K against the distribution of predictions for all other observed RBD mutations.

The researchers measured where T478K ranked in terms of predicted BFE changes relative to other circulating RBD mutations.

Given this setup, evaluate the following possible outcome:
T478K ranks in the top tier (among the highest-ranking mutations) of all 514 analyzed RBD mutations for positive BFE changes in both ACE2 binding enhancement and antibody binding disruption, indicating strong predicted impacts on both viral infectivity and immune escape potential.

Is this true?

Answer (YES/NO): NO